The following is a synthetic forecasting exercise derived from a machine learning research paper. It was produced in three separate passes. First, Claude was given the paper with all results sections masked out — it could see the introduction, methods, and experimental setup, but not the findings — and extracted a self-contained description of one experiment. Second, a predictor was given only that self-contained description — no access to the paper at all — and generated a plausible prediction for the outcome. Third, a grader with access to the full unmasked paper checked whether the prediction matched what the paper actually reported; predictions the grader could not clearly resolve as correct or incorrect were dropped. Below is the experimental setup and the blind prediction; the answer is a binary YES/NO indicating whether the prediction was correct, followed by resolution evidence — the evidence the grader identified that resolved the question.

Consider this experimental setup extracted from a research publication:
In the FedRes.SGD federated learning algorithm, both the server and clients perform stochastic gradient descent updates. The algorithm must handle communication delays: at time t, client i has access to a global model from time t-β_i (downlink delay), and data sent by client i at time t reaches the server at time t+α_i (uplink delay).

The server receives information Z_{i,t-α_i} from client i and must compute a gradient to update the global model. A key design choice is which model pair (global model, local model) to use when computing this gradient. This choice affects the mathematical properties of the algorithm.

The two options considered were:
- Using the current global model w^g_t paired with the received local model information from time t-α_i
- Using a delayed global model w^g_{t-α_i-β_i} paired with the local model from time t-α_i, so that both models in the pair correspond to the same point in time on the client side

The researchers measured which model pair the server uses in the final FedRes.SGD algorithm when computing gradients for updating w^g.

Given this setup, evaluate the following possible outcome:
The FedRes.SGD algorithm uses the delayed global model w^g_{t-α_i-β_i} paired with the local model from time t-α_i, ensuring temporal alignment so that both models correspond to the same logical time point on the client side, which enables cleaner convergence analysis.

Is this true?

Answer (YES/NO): YES